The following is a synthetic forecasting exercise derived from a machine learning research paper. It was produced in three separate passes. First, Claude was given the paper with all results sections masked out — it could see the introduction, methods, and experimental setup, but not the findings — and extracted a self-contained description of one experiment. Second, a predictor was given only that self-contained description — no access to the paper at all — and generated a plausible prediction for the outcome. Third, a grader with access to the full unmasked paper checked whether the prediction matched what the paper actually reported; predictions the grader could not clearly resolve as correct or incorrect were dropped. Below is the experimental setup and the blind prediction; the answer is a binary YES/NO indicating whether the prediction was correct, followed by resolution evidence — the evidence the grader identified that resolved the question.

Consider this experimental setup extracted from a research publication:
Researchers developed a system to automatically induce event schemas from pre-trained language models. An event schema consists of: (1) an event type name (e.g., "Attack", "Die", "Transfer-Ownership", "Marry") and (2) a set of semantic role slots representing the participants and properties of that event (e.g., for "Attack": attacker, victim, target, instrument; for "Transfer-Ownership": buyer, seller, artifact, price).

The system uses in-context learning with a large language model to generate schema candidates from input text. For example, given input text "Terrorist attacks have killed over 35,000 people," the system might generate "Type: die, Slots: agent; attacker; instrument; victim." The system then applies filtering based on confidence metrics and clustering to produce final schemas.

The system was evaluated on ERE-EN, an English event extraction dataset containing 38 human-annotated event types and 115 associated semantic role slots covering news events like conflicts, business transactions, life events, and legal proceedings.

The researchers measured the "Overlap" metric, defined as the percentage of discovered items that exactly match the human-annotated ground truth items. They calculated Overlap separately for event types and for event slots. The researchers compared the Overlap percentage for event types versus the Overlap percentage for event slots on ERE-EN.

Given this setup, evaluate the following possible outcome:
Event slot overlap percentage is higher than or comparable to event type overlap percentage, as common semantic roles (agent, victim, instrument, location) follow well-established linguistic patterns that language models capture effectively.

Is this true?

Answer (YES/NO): NO